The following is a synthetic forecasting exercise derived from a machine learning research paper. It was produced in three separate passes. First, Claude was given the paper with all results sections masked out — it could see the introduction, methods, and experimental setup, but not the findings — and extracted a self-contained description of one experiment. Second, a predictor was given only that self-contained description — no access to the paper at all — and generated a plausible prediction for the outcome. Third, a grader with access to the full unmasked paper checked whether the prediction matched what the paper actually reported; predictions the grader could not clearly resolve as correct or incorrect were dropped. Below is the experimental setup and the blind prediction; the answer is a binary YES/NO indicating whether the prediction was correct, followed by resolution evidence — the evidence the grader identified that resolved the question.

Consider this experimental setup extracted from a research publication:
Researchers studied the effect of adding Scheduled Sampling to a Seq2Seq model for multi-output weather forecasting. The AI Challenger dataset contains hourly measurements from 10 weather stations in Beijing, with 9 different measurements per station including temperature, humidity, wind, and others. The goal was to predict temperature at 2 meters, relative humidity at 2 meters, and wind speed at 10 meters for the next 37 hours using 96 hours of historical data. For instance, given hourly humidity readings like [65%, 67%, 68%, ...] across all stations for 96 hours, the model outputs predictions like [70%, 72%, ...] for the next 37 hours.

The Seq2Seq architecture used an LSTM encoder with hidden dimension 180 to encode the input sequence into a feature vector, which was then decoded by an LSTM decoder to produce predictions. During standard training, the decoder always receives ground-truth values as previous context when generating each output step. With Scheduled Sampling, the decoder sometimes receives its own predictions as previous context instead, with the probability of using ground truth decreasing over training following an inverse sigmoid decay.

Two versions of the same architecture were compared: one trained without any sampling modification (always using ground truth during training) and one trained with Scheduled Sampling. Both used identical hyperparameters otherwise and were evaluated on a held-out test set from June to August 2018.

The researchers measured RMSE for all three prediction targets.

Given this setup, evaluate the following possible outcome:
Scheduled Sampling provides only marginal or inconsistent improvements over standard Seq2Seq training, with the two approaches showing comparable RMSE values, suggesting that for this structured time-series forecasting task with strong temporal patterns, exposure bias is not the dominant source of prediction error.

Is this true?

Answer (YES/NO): NO